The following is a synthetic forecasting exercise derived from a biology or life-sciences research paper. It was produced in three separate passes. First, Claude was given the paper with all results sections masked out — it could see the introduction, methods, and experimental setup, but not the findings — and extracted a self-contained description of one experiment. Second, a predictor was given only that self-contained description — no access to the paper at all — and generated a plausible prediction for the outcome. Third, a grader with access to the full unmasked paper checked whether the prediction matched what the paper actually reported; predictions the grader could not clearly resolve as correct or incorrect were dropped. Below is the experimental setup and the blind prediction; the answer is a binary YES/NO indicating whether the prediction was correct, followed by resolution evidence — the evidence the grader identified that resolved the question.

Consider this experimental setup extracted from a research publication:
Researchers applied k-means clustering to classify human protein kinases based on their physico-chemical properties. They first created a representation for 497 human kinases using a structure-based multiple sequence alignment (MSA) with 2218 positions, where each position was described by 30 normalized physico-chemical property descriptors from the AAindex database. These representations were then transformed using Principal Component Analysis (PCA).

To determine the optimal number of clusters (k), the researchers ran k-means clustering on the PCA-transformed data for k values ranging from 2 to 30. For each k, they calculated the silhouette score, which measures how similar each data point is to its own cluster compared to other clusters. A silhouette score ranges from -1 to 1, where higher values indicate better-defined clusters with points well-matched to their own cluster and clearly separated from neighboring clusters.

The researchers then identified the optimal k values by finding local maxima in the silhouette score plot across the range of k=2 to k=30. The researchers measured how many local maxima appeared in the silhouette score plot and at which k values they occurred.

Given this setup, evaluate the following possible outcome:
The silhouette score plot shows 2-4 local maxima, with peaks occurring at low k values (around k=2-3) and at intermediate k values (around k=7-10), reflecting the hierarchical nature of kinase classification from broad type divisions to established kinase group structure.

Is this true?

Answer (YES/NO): NO